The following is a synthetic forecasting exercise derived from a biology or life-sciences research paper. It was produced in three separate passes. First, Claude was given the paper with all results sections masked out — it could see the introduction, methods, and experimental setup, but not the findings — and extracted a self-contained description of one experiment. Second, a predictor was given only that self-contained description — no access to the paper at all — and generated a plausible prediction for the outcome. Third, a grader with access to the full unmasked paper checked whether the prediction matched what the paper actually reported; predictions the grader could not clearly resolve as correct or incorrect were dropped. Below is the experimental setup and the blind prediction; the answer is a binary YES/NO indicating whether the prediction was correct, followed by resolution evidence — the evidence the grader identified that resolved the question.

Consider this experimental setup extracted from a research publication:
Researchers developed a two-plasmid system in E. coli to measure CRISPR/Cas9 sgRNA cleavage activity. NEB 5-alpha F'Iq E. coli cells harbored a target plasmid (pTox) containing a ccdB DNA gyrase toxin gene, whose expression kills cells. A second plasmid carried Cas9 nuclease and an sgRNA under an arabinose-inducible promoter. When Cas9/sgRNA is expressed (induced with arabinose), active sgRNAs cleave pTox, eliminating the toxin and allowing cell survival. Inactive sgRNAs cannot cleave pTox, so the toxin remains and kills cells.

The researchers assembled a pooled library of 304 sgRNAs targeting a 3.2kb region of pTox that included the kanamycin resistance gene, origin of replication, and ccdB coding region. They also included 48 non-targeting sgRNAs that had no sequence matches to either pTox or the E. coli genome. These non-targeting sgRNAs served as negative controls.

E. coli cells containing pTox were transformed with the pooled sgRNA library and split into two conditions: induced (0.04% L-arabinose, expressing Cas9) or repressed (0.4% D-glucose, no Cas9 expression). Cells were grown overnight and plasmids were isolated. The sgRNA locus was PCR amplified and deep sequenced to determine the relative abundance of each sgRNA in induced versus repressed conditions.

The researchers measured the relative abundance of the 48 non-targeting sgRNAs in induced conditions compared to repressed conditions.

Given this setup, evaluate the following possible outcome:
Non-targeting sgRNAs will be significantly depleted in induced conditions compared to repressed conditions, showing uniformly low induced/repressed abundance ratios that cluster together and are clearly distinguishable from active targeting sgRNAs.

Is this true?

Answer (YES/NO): NO